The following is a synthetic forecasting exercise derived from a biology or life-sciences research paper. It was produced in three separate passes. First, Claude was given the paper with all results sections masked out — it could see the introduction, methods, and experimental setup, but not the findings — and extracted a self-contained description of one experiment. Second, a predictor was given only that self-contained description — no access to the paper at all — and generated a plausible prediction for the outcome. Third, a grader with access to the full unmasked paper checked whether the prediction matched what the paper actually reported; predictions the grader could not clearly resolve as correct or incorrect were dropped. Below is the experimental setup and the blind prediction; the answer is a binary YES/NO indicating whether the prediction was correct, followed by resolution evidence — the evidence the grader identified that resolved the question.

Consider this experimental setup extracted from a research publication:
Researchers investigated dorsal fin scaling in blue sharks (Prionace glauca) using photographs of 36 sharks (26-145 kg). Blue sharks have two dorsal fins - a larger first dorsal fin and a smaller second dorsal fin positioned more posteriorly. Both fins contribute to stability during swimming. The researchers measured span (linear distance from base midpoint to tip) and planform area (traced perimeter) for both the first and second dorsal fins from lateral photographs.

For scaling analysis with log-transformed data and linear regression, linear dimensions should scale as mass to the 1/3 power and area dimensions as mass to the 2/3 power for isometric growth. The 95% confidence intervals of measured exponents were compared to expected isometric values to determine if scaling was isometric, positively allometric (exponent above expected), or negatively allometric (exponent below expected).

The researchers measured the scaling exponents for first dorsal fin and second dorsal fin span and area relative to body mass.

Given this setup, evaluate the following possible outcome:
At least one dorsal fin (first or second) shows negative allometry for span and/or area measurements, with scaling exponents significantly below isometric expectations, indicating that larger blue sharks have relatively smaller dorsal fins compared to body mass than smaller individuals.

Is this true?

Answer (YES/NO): NO